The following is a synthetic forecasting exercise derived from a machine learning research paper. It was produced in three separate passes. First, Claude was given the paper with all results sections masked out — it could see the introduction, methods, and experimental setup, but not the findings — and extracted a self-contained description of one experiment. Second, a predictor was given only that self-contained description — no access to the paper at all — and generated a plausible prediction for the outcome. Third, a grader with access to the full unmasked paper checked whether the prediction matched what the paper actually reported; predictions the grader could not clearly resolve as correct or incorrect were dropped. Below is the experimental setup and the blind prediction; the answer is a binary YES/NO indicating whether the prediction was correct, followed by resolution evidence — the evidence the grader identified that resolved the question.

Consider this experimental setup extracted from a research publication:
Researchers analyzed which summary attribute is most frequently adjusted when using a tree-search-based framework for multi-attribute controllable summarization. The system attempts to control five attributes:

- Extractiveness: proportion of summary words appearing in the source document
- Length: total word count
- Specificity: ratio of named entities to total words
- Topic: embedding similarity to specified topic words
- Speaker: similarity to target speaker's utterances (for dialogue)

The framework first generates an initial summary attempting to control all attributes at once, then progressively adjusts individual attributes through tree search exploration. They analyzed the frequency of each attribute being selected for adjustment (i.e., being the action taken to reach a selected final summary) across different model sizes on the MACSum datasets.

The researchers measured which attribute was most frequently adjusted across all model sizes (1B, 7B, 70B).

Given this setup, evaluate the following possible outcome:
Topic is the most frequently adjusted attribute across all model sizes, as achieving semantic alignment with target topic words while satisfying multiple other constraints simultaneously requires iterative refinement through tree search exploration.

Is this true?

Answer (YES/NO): NO